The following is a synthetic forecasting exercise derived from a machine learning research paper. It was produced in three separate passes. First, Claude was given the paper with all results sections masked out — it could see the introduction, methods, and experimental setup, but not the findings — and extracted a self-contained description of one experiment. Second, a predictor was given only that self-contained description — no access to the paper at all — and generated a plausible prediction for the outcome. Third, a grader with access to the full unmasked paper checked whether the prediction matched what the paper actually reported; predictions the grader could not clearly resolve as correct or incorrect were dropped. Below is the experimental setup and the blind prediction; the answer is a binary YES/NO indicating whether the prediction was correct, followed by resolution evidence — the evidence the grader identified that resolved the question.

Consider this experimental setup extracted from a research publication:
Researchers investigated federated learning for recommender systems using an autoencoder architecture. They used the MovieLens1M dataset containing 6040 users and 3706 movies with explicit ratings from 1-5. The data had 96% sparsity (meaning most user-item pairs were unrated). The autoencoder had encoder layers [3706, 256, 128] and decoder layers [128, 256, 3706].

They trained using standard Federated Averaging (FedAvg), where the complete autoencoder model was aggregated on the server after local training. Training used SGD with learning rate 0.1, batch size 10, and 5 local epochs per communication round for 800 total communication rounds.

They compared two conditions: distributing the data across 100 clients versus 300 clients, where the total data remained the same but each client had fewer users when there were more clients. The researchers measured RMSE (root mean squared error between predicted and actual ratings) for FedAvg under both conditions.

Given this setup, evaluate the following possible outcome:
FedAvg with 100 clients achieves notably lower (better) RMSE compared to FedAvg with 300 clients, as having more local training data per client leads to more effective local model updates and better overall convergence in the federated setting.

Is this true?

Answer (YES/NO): YES